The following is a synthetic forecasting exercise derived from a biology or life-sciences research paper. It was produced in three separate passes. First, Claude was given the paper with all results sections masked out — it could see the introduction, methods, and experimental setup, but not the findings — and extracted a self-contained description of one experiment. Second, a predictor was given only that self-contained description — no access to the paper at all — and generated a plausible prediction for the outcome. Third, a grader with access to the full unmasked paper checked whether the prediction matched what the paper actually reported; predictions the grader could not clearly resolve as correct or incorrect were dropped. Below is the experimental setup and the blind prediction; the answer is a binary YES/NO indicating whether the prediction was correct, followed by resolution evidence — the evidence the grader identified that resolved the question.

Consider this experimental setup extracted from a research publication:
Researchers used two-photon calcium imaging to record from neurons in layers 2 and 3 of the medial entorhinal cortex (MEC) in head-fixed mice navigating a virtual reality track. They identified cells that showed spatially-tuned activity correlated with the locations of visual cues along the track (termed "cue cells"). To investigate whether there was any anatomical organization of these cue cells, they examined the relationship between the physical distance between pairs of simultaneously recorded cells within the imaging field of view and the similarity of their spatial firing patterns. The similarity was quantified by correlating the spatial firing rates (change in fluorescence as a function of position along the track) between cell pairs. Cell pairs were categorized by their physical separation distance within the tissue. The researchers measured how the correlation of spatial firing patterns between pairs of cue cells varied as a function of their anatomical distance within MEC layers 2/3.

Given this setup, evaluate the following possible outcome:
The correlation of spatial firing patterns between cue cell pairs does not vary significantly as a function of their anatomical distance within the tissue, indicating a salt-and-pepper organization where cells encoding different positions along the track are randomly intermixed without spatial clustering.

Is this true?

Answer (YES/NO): NO